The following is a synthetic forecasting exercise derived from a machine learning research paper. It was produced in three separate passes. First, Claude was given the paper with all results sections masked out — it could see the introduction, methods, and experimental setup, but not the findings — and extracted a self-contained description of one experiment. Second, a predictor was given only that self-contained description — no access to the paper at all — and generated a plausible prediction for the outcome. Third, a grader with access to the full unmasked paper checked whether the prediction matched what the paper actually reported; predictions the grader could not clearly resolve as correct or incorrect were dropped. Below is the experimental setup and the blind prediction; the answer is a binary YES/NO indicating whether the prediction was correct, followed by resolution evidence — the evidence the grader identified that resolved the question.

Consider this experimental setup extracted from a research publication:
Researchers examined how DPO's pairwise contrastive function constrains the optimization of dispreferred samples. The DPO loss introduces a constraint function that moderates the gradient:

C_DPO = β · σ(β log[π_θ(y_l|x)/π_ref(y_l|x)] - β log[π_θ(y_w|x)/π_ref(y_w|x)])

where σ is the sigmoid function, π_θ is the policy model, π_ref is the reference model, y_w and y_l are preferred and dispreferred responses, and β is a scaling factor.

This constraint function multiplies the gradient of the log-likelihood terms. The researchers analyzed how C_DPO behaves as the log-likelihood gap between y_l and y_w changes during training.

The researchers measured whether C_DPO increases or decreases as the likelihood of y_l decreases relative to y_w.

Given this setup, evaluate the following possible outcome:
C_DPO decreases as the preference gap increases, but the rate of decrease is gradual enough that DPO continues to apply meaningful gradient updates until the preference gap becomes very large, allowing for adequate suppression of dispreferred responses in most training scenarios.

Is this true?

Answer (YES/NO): NO